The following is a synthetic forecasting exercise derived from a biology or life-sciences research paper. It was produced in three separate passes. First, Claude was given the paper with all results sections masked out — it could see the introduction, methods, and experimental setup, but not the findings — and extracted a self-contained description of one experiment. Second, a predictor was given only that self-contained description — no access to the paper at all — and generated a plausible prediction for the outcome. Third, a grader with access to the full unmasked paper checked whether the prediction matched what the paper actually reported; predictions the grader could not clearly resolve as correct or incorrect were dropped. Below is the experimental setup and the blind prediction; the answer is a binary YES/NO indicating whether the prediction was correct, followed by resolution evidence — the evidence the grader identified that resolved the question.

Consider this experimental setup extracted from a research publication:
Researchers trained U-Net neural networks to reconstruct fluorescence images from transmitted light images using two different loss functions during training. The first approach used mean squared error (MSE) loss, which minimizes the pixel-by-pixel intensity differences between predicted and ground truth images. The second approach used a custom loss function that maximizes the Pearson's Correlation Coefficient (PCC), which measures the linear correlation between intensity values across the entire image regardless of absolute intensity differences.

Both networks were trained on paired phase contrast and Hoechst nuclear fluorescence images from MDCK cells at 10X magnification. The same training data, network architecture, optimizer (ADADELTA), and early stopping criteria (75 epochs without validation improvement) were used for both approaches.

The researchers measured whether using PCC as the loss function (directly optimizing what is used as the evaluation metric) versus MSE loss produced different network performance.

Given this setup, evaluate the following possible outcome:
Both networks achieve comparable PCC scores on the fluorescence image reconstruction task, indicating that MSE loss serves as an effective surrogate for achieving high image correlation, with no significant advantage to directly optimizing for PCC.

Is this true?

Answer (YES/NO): YES